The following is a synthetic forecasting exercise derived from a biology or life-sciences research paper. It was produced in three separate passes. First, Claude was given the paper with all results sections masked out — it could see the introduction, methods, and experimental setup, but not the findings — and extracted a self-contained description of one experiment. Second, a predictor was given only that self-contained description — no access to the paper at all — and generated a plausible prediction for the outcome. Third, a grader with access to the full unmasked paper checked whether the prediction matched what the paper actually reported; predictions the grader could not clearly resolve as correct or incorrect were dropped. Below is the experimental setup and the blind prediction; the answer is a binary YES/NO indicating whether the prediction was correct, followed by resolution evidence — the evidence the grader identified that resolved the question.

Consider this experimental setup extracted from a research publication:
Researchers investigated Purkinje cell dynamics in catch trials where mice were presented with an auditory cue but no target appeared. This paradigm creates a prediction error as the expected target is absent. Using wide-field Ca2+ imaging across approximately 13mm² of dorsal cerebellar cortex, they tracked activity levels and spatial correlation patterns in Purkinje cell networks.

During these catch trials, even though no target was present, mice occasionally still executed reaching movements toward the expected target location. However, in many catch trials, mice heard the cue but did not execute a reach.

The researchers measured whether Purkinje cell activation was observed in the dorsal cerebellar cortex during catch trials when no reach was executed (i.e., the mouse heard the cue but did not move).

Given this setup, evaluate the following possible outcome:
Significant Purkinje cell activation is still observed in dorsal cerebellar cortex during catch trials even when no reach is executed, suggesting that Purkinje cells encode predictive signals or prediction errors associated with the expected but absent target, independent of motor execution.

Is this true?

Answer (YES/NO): YES